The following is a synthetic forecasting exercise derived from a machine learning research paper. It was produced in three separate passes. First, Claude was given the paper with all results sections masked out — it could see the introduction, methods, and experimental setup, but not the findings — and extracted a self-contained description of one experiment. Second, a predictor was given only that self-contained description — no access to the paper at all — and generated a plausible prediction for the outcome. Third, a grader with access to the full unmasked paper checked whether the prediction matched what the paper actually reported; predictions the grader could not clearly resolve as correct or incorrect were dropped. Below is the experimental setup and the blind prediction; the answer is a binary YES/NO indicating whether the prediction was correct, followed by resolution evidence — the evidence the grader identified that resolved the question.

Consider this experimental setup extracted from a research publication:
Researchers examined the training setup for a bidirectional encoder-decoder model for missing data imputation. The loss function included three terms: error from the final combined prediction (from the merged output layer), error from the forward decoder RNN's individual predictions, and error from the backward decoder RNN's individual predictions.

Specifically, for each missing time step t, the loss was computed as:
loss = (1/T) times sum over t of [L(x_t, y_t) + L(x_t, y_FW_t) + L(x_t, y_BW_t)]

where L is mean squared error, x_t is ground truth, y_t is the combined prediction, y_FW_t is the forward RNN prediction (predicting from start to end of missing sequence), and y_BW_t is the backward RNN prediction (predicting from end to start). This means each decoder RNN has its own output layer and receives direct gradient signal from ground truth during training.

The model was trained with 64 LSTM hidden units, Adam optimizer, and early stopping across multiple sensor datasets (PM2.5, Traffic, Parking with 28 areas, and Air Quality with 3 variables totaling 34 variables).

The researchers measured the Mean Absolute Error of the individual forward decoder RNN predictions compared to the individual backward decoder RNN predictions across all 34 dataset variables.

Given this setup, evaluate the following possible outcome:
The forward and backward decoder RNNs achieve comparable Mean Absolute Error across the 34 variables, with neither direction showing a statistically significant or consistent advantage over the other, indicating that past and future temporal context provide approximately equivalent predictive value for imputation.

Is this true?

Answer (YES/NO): NO